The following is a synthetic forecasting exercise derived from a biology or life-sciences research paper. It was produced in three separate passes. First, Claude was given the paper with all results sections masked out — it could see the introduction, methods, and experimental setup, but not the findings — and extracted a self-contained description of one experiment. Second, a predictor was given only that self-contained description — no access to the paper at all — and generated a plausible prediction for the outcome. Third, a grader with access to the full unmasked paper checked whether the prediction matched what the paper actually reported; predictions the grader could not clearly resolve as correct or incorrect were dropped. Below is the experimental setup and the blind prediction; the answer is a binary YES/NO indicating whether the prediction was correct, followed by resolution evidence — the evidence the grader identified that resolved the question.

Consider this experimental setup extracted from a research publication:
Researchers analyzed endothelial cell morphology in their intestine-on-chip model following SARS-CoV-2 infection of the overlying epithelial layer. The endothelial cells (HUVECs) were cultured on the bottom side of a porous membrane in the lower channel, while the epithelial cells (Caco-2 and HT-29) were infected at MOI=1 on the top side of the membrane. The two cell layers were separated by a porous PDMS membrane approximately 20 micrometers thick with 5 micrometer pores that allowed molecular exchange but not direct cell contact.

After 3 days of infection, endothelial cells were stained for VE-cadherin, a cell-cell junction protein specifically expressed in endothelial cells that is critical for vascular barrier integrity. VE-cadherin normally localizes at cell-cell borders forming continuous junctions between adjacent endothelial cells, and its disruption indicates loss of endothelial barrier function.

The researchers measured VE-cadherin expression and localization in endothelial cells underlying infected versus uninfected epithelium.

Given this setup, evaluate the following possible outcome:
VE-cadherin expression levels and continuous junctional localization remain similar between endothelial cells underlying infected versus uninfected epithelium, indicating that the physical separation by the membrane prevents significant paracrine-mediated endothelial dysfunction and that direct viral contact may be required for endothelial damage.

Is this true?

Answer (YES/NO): NO